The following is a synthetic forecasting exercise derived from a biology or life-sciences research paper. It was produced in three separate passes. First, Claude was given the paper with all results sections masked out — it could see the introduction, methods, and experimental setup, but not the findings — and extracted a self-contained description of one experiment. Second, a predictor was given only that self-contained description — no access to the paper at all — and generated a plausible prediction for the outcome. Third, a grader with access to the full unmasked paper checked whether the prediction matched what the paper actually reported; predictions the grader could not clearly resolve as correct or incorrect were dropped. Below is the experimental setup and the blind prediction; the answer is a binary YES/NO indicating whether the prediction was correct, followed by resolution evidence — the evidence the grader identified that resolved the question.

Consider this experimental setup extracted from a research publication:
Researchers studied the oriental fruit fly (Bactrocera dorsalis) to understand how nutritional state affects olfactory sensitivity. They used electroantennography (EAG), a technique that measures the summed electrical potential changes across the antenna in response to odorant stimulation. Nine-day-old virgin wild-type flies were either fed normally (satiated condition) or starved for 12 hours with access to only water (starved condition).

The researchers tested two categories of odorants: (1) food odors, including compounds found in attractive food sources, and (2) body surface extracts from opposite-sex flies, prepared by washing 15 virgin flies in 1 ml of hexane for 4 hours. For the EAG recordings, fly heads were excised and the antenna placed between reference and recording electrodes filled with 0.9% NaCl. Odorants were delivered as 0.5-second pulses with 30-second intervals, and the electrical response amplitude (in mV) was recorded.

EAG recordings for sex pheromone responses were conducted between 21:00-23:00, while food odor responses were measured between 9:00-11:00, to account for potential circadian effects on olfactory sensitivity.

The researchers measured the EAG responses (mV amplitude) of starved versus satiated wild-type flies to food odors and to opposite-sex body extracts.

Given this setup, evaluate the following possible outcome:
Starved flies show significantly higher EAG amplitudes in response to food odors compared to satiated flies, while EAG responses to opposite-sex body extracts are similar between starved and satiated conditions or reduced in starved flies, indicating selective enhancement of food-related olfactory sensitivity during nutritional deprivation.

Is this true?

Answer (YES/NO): YES